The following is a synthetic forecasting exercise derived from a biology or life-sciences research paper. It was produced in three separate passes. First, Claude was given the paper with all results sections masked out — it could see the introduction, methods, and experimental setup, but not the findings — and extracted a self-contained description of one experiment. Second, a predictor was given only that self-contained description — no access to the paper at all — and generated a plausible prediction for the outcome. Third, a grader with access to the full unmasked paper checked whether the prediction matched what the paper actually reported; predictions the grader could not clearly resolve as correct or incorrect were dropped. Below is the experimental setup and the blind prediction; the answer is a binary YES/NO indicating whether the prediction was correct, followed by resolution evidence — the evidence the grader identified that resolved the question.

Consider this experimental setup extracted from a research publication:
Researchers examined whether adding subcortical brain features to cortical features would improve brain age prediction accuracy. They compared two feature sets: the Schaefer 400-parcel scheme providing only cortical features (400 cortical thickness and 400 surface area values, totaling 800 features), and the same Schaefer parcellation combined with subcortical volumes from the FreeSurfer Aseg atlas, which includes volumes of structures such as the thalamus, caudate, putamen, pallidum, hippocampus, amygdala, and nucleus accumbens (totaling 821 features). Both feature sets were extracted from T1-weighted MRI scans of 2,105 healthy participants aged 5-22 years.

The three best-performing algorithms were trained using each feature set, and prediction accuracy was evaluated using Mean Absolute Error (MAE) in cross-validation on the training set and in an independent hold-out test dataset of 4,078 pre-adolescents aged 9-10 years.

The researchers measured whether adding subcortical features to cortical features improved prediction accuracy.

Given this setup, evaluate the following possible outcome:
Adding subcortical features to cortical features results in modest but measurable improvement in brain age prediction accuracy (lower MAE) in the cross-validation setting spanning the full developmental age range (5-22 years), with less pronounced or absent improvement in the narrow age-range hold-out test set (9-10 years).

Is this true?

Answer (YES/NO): NO